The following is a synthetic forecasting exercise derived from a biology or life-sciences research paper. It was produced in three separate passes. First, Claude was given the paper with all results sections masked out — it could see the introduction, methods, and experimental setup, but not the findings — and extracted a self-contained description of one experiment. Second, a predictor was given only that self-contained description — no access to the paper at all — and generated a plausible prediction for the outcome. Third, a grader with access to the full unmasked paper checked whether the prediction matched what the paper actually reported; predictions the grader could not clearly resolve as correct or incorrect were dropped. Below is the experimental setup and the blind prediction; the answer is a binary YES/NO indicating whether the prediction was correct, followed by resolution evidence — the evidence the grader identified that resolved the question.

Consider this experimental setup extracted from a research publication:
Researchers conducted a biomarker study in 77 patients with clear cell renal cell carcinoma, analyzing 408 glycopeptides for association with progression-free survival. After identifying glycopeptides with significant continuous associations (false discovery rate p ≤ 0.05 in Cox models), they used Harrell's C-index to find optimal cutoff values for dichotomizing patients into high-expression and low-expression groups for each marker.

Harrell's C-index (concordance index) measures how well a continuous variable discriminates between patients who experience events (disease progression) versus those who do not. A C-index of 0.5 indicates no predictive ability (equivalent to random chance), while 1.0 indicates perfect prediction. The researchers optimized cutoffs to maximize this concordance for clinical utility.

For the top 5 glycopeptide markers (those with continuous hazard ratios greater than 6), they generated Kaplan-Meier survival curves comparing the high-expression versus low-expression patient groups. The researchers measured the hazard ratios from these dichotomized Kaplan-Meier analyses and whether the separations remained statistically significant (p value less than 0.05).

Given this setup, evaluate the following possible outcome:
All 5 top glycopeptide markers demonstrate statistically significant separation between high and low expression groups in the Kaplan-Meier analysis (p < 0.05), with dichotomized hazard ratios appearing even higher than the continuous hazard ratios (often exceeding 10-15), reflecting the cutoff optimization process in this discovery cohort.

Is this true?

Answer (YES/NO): NO